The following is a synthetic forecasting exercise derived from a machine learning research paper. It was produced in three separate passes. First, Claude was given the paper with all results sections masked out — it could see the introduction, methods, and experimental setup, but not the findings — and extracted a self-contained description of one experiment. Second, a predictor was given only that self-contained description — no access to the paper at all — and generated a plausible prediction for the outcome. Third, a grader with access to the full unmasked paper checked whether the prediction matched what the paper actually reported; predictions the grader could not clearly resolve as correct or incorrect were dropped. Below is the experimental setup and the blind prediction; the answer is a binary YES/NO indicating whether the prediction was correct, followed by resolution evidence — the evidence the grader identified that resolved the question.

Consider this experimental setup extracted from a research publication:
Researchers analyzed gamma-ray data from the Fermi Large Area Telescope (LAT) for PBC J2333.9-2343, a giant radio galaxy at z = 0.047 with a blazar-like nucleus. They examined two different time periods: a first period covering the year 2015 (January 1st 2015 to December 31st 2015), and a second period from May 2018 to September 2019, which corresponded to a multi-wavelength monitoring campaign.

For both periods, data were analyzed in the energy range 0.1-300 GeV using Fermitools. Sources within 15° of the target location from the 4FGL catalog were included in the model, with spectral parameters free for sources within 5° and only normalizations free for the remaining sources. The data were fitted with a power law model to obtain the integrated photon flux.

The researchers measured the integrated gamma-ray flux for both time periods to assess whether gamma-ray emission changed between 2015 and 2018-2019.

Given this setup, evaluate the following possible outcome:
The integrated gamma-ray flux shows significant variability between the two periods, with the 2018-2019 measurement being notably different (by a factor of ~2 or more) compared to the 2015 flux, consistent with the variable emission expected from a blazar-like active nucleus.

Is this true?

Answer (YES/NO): YES